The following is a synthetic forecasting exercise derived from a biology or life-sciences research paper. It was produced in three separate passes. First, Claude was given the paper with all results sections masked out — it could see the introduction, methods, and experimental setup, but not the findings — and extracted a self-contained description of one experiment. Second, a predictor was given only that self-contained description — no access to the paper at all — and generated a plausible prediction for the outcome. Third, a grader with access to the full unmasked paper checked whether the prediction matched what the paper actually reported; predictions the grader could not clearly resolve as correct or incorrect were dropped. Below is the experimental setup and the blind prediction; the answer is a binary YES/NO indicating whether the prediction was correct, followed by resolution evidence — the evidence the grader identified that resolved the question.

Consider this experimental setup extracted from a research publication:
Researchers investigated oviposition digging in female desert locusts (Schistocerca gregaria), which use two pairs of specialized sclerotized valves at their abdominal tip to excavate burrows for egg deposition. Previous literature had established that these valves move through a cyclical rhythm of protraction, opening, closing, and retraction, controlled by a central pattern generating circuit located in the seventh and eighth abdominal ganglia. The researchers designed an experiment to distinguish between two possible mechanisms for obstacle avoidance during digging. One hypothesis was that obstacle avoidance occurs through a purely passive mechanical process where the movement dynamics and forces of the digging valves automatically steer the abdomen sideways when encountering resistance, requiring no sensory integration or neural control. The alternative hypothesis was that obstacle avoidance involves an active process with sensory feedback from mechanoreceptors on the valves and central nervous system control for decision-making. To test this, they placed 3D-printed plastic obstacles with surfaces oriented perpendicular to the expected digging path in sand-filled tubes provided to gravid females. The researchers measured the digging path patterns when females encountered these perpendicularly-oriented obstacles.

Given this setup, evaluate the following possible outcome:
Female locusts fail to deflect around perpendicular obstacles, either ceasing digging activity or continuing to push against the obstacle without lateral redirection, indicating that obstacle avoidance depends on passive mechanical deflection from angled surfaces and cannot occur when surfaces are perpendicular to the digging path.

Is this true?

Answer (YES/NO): NO